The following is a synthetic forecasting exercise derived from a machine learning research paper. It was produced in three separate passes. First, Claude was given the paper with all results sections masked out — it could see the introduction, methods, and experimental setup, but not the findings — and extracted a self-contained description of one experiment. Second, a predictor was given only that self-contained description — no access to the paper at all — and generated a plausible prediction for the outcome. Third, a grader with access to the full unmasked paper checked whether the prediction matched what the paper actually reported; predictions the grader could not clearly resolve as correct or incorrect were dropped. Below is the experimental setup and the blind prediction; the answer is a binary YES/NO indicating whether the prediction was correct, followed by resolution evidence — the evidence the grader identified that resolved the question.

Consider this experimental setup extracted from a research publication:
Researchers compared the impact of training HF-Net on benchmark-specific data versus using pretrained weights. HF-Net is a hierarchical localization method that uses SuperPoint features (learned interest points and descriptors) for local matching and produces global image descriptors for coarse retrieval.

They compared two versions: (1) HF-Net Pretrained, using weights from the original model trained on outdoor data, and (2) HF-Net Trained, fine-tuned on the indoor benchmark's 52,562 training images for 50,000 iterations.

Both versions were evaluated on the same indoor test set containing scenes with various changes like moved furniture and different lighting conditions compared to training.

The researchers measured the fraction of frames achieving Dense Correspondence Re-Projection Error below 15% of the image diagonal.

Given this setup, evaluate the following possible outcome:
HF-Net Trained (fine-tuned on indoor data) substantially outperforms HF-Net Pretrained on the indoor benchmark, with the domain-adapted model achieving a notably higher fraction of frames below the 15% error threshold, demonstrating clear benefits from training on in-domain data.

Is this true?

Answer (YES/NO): YES